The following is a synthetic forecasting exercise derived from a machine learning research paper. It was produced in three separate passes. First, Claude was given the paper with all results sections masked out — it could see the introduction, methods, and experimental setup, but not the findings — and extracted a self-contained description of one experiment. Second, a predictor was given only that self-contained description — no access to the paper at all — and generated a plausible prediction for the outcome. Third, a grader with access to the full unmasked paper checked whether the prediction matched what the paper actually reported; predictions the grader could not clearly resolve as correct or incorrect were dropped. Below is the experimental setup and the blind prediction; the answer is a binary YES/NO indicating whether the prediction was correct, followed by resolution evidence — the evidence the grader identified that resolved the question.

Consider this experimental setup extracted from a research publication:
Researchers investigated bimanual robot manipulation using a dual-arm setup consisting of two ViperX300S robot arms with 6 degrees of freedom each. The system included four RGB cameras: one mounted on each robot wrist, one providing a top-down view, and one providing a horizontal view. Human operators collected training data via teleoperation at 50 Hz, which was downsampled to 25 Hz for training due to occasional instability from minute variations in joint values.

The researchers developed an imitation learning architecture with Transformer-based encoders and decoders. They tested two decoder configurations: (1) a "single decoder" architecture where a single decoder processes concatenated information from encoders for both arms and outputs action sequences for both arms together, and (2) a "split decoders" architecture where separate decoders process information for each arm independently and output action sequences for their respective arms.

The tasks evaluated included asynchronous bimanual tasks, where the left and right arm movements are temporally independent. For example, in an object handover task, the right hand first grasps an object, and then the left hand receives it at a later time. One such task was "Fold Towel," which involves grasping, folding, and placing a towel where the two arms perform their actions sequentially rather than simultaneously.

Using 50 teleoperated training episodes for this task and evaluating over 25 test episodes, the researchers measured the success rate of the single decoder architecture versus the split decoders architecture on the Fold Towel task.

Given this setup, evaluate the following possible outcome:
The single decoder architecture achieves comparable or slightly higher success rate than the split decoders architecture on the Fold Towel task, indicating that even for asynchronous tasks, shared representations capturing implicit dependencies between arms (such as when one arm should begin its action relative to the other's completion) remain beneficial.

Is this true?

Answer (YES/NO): NO